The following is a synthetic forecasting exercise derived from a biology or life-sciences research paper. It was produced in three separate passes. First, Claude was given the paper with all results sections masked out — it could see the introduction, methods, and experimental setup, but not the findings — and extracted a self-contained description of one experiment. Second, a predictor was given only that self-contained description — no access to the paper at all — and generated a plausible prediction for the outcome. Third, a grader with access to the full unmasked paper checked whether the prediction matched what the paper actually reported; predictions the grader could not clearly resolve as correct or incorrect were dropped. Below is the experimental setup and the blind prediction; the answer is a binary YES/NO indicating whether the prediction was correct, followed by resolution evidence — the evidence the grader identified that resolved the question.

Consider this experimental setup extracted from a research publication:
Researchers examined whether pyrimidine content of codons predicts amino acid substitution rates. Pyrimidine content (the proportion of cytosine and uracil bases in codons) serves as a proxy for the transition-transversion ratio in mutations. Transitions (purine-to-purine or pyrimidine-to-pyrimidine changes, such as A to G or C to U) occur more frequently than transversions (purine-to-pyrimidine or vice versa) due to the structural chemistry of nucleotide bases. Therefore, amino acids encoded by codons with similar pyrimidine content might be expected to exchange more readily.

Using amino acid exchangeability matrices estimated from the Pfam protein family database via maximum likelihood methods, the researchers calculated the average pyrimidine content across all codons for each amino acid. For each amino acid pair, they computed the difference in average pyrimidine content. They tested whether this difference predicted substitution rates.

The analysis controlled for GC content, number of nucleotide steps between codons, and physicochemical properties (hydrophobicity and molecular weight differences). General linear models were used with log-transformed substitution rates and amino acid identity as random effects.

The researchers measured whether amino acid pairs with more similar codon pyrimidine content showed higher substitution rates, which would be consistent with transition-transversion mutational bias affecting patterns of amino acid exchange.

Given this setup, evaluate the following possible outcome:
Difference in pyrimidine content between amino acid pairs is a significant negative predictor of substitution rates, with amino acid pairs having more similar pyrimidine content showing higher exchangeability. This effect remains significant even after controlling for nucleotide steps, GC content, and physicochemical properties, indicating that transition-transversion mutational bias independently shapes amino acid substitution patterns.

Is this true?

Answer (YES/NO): YES